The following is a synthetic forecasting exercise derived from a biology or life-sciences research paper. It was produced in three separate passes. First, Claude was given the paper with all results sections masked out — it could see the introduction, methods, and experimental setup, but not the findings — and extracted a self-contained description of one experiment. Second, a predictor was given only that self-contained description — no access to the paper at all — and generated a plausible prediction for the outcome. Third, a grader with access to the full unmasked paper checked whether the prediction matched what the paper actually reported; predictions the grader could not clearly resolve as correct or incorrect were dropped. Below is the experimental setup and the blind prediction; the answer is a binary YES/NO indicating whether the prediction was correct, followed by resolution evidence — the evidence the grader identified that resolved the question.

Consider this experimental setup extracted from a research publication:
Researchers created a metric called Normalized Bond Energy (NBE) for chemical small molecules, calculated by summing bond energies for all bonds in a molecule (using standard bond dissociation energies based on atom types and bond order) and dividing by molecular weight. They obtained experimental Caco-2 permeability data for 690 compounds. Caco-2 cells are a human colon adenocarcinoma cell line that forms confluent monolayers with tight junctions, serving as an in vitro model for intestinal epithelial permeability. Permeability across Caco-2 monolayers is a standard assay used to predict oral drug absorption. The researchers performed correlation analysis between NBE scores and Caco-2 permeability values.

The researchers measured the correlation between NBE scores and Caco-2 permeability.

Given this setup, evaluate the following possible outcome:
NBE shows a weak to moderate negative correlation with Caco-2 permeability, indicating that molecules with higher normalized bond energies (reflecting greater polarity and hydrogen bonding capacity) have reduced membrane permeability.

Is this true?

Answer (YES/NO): NO